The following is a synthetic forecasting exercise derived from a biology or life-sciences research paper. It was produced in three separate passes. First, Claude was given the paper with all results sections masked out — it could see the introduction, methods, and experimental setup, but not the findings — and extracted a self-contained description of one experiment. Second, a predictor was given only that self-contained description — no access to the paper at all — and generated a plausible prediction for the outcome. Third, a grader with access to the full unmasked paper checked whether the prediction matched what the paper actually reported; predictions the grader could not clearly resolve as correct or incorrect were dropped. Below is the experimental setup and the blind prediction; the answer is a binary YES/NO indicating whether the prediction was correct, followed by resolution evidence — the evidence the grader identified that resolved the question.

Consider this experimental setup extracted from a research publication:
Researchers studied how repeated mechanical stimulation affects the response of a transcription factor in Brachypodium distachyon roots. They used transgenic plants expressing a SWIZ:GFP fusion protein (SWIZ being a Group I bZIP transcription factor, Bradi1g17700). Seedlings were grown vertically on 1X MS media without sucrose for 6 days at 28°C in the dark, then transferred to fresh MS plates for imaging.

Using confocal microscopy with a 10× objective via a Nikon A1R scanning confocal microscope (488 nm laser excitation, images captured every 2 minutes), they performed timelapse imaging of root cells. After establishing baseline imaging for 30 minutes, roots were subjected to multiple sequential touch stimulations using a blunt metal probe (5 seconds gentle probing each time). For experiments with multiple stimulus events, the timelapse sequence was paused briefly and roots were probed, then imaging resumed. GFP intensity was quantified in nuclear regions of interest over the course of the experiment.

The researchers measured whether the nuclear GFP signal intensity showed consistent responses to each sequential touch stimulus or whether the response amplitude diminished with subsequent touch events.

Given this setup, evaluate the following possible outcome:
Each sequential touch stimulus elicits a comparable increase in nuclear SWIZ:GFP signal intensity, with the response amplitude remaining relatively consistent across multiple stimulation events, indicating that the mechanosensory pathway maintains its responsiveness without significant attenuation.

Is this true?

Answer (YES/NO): YES